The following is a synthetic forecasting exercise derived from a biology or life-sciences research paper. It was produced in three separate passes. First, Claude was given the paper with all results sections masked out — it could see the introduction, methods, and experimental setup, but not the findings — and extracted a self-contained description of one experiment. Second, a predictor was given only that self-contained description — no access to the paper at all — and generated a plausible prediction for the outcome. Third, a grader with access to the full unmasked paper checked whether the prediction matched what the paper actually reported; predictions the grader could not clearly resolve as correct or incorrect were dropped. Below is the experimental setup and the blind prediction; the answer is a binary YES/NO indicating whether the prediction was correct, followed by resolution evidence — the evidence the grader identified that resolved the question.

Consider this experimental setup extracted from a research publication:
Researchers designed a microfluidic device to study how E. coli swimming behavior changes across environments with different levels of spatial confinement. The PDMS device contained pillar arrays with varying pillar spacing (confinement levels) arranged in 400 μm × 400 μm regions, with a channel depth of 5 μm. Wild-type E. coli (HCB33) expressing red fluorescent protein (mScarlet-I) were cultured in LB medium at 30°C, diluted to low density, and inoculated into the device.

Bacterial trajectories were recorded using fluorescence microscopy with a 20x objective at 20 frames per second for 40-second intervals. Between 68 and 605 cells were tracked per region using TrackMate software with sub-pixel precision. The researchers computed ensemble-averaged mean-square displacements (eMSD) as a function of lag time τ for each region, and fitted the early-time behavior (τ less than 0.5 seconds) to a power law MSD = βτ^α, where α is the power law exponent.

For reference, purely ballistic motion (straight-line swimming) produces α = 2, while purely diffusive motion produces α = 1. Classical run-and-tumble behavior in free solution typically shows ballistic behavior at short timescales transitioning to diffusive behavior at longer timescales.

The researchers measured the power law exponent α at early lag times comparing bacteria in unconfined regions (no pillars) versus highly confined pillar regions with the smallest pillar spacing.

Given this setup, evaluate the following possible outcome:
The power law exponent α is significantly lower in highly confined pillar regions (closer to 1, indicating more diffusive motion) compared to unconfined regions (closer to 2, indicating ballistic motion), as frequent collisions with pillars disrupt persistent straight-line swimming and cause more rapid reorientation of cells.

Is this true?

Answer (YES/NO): NO